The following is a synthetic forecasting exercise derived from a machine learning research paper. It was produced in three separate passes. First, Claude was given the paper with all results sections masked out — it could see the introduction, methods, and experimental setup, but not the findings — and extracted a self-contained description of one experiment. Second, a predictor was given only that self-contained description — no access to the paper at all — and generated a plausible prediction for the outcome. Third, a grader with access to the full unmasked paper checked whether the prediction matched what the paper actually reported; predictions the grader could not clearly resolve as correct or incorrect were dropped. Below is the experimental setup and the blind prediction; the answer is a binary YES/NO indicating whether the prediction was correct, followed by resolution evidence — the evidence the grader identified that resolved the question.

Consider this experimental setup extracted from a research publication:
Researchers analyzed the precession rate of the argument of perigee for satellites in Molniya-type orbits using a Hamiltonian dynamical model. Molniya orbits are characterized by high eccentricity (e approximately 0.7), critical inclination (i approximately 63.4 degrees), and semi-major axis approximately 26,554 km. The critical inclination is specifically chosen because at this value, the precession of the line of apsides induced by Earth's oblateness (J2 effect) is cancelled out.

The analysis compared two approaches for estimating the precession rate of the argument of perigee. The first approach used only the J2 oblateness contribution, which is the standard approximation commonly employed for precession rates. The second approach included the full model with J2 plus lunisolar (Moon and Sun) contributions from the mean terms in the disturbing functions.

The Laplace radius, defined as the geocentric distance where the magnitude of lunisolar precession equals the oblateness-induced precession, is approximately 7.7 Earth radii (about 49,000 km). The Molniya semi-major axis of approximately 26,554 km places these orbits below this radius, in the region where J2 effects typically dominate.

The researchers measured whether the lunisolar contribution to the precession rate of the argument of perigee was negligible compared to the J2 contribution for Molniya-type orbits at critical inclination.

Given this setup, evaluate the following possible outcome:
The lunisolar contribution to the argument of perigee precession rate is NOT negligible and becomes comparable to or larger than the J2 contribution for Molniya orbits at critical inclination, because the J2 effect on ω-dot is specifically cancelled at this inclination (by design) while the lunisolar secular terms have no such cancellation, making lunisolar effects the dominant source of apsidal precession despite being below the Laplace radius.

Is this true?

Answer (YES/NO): YES